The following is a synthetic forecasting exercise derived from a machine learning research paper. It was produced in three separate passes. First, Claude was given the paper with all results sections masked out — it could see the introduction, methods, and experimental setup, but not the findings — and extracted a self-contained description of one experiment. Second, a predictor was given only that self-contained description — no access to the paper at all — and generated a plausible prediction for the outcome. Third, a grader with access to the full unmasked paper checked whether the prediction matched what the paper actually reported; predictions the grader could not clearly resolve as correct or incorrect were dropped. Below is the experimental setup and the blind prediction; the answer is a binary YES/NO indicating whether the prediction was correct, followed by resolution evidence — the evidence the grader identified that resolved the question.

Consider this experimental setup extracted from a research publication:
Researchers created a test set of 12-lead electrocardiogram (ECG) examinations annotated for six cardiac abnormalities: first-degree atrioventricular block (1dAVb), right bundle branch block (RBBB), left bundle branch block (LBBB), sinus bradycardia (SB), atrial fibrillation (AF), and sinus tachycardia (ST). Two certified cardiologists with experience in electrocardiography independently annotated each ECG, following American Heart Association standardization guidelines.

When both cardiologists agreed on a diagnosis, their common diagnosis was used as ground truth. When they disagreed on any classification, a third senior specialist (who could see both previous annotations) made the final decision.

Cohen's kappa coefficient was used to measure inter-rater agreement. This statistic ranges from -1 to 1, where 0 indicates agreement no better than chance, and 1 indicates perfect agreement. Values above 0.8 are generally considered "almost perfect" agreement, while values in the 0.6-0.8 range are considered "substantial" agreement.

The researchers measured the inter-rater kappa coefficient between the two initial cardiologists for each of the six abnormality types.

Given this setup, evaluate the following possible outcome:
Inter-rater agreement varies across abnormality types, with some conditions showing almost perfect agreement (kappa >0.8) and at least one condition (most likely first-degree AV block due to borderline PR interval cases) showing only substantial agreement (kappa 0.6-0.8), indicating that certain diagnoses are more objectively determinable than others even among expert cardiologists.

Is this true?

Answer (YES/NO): YES